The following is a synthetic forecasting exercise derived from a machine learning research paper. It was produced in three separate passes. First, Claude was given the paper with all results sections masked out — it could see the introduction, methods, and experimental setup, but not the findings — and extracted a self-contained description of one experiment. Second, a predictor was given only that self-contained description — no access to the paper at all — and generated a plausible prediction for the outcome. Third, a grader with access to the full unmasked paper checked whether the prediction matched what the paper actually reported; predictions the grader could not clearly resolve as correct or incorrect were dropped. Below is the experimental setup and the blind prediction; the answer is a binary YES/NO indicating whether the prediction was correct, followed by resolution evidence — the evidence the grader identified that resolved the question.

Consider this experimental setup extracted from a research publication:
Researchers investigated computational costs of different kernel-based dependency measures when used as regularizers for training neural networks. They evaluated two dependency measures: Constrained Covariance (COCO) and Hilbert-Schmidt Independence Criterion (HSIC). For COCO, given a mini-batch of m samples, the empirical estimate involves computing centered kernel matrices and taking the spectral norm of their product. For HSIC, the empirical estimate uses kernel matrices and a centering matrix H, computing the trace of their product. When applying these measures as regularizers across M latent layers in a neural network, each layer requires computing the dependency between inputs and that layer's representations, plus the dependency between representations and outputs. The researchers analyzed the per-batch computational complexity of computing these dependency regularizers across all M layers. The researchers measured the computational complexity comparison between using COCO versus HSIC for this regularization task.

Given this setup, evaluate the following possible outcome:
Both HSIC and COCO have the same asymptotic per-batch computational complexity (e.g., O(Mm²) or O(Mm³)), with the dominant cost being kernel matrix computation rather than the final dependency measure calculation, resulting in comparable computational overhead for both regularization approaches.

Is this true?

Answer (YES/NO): NO